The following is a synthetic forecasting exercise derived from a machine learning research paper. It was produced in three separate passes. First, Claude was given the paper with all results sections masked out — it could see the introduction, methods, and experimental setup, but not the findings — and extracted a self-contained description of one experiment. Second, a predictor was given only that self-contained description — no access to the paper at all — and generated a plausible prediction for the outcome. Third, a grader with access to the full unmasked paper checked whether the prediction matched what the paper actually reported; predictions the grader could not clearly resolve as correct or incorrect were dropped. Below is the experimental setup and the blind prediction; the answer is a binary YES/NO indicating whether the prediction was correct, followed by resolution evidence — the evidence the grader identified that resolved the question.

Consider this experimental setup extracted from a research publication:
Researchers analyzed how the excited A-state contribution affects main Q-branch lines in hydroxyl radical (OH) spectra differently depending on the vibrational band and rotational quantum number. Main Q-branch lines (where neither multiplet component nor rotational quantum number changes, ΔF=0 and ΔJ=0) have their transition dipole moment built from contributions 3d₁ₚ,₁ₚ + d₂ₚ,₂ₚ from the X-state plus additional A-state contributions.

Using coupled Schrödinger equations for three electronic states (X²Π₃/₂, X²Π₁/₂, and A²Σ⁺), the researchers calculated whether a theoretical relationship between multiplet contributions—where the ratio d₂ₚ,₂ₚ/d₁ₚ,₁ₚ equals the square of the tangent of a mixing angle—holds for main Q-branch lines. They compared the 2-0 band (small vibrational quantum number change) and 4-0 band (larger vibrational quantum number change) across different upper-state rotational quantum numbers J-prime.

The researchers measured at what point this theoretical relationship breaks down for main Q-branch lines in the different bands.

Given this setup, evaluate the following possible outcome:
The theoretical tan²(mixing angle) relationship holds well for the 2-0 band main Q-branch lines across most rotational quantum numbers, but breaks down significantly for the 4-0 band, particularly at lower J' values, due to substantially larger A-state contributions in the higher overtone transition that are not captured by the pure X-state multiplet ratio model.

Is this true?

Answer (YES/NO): NO